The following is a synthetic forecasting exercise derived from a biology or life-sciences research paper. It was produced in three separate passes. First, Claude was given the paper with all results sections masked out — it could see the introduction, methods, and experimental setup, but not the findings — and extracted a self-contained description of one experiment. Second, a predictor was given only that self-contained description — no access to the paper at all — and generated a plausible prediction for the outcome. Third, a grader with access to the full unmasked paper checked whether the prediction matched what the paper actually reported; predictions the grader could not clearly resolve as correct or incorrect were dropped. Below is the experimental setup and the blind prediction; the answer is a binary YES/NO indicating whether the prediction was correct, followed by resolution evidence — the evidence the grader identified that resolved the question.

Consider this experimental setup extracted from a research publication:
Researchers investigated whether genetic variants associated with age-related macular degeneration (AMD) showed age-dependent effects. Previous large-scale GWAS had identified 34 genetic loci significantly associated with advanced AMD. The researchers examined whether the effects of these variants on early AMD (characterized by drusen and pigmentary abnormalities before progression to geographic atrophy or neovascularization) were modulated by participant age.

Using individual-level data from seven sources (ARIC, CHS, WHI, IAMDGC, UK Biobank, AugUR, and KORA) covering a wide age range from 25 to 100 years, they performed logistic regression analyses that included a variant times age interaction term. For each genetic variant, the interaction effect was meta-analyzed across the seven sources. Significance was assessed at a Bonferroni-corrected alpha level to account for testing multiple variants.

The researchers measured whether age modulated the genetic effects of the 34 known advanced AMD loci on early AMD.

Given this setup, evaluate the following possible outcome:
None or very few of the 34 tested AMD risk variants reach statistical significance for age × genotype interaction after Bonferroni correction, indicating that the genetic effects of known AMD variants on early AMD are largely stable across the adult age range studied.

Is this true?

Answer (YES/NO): YES